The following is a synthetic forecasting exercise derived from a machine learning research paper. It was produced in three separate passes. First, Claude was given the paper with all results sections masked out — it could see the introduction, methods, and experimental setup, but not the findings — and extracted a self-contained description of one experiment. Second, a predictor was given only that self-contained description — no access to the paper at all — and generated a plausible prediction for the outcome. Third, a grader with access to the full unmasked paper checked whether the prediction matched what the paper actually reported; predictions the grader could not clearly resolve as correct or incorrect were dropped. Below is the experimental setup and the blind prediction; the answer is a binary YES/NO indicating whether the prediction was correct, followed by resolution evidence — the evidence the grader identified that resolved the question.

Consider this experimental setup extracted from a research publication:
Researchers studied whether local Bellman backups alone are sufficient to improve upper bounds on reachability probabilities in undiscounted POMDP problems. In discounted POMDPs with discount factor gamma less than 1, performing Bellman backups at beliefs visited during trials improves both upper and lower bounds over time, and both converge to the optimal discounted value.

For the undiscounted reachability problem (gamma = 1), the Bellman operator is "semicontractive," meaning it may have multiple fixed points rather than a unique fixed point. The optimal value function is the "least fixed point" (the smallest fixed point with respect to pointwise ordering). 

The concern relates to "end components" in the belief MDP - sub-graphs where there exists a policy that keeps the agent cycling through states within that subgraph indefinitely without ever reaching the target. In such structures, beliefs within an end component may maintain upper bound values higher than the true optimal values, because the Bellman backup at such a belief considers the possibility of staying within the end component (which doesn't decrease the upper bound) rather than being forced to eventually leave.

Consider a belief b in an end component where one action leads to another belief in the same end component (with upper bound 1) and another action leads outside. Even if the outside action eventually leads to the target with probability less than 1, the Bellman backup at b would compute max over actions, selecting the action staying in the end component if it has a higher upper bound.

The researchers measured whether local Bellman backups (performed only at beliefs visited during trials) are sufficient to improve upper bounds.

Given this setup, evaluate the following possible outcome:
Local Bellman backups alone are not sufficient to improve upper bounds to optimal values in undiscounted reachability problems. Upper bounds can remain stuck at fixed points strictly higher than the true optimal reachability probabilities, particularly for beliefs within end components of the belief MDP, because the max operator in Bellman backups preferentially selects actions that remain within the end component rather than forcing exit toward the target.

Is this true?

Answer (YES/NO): YES